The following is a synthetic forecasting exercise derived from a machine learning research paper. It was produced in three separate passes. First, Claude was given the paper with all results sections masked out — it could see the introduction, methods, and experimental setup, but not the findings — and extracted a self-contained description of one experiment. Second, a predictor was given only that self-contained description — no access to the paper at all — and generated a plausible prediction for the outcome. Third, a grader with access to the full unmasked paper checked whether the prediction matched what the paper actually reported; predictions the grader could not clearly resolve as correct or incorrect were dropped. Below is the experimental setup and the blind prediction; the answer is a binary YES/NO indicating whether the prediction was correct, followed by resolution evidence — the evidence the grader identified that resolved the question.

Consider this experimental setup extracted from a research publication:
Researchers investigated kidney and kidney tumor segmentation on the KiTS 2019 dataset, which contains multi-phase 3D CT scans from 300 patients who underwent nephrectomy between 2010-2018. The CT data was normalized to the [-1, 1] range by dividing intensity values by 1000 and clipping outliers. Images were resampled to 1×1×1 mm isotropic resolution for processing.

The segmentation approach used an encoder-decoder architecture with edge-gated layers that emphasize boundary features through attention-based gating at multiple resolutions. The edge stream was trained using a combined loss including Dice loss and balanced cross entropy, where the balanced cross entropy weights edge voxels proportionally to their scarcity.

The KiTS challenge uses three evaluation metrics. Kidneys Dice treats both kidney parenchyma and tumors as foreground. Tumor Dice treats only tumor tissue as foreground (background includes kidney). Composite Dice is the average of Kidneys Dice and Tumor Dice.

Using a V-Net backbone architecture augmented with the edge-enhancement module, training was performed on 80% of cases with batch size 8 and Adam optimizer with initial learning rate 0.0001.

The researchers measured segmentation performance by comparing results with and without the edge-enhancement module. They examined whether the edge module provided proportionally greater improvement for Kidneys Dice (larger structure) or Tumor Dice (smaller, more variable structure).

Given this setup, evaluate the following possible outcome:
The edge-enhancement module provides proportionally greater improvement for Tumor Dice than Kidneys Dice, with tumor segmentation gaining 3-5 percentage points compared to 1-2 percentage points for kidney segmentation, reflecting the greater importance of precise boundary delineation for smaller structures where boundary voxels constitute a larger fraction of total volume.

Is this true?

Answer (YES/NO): NO